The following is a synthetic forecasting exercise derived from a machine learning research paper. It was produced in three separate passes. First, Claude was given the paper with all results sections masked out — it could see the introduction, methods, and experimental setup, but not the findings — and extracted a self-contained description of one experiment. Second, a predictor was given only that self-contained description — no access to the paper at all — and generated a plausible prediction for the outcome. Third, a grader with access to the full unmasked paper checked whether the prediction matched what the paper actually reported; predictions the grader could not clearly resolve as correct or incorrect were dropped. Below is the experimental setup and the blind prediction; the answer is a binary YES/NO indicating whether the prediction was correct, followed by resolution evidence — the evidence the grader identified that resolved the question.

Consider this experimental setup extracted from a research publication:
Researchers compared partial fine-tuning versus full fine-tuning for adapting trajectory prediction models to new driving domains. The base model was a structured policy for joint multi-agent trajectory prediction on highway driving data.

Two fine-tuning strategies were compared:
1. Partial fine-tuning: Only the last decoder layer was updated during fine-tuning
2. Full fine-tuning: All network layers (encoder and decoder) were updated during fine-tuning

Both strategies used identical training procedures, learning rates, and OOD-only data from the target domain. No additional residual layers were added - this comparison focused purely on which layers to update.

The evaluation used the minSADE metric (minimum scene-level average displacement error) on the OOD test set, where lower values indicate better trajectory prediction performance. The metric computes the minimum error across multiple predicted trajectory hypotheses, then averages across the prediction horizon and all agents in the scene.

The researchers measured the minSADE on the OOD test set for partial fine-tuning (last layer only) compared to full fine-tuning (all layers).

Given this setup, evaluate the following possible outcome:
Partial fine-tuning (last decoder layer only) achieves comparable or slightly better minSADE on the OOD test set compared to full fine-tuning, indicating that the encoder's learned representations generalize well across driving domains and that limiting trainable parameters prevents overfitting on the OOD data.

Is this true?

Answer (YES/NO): YES